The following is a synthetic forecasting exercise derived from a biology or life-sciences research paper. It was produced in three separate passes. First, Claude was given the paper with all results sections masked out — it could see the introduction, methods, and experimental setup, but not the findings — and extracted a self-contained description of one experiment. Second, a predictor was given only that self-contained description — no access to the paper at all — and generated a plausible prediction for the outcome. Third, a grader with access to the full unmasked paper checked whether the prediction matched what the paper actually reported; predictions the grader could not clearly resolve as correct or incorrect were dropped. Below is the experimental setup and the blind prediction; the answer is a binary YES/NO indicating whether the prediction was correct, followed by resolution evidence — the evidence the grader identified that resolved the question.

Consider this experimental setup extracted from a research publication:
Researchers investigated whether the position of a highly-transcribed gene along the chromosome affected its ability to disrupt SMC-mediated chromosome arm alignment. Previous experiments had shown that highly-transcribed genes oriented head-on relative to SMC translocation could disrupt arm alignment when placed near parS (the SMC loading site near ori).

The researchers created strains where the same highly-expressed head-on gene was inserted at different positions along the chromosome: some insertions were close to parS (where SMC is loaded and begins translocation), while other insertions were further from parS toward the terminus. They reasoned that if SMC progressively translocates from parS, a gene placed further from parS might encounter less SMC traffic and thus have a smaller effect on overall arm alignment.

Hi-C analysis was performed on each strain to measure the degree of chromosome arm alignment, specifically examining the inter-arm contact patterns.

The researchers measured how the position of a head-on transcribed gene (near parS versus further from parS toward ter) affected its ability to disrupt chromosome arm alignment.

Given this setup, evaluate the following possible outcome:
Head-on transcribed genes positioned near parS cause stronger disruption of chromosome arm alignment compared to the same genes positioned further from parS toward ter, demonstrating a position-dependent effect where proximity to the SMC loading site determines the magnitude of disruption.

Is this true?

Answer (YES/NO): YES